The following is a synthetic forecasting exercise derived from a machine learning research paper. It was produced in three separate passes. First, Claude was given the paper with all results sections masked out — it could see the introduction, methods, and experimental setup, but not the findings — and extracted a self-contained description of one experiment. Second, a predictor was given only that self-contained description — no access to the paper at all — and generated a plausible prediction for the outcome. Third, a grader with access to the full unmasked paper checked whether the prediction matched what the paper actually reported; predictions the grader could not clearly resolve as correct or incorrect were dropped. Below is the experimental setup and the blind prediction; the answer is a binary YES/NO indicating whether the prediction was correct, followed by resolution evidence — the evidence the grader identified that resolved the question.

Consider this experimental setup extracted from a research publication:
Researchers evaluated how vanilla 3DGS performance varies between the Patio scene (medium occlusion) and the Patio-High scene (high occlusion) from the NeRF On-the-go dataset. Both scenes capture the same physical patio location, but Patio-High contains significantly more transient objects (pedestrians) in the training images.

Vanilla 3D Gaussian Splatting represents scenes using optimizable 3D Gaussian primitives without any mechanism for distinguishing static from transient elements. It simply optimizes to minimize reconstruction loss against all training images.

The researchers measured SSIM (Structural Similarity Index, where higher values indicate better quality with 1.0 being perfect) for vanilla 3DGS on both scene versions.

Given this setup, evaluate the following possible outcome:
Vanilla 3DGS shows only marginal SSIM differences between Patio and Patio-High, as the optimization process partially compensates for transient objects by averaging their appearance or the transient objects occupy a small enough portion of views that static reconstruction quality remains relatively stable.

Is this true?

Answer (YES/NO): NO